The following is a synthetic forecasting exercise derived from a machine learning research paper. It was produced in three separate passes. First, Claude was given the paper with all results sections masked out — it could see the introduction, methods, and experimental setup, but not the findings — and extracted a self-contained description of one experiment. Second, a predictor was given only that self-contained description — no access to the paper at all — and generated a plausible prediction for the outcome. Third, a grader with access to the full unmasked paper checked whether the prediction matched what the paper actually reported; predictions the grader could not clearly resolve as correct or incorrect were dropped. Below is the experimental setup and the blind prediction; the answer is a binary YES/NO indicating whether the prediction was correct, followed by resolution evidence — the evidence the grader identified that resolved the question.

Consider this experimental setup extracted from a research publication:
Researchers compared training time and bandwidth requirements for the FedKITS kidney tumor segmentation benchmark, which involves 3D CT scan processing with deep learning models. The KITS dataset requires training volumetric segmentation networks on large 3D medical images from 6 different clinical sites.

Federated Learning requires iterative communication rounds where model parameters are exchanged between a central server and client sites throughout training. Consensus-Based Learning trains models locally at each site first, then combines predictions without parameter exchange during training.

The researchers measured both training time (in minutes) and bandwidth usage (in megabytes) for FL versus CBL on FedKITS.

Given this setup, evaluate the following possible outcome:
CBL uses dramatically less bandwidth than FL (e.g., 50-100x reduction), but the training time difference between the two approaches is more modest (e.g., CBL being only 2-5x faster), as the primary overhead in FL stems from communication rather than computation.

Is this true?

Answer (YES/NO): NO